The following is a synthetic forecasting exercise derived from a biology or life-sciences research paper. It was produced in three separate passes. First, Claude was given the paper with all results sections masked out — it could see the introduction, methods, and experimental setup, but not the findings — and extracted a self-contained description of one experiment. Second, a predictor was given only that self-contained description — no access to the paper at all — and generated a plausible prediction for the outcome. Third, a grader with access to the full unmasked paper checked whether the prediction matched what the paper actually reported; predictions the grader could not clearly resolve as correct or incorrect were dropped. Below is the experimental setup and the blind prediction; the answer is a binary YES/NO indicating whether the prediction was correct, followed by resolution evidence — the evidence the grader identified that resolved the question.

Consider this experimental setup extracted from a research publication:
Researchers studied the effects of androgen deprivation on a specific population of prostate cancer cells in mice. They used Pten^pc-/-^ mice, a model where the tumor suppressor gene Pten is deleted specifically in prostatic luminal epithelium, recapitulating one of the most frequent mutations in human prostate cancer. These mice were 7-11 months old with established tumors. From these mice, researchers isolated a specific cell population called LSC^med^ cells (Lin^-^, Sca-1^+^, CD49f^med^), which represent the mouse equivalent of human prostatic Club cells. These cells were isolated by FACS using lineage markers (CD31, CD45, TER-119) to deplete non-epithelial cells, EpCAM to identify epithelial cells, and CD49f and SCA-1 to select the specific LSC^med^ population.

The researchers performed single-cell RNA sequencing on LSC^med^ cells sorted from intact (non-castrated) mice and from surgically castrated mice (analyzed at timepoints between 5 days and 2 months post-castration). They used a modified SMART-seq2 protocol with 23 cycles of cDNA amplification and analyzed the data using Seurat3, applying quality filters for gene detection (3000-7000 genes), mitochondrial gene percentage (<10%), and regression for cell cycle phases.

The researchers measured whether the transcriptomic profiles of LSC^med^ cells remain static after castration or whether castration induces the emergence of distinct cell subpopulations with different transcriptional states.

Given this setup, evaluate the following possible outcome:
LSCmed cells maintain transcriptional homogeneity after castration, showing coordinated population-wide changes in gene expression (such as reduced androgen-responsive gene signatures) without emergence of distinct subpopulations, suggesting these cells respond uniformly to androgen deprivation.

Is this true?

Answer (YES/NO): NO